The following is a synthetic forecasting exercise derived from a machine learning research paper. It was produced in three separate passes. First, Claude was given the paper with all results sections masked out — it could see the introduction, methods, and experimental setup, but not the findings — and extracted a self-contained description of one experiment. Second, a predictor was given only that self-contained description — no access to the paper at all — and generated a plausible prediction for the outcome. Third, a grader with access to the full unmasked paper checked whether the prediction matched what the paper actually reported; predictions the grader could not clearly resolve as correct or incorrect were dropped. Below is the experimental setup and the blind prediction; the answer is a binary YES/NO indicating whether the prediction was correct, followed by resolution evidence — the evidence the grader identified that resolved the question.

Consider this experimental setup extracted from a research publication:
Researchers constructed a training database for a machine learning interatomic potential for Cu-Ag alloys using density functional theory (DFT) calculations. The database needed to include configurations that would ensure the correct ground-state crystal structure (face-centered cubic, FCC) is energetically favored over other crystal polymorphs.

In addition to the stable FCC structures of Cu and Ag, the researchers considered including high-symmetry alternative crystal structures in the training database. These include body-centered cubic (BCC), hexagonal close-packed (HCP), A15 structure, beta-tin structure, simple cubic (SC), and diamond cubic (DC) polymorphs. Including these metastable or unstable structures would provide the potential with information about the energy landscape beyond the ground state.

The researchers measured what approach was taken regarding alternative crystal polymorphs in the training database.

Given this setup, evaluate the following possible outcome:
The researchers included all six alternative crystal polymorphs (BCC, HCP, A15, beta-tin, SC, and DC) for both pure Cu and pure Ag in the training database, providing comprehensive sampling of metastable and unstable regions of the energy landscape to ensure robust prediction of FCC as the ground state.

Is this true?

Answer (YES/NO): YES